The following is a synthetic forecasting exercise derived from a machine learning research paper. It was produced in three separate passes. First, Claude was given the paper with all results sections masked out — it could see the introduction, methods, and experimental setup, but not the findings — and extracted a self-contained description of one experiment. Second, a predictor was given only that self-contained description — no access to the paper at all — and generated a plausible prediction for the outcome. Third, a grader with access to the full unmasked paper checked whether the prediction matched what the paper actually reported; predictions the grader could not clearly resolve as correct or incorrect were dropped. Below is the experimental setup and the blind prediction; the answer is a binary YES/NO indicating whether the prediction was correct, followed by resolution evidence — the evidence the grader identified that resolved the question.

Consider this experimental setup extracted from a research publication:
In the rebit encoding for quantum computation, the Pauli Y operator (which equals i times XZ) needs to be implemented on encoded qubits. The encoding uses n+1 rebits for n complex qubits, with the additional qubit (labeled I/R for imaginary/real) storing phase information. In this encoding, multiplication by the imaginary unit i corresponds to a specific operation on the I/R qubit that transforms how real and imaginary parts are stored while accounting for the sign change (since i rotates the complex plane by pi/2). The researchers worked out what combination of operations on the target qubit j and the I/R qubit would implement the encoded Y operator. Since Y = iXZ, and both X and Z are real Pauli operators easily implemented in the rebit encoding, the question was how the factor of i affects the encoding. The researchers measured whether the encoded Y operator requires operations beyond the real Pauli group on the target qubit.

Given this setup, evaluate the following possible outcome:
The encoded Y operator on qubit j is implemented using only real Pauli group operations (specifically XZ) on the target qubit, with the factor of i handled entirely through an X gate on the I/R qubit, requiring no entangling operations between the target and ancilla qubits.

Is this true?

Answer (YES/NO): NO